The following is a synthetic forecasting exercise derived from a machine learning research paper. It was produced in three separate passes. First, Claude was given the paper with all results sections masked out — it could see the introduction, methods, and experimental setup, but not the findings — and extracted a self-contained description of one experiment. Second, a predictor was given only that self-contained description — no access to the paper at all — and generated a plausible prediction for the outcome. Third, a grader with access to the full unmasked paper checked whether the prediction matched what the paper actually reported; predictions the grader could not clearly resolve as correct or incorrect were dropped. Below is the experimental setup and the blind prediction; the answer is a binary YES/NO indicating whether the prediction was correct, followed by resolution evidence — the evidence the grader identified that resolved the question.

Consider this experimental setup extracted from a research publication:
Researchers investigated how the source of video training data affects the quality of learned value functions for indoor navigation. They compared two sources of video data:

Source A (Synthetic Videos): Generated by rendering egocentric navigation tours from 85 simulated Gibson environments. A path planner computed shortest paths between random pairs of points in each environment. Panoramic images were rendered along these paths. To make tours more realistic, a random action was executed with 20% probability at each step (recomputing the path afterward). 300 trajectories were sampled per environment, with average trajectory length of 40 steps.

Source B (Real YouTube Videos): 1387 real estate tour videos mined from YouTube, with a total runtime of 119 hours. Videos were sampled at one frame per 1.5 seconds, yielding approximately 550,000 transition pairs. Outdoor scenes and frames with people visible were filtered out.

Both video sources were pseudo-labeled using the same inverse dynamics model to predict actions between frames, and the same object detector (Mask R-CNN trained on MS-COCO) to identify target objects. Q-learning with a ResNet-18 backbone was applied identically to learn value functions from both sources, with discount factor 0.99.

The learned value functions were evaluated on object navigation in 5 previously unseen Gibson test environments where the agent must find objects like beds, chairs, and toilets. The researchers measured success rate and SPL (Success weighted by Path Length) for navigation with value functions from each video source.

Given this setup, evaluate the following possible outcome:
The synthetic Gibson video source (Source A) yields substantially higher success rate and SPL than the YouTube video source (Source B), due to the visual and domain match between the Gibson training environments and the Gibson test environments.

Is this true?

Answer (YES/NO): NO